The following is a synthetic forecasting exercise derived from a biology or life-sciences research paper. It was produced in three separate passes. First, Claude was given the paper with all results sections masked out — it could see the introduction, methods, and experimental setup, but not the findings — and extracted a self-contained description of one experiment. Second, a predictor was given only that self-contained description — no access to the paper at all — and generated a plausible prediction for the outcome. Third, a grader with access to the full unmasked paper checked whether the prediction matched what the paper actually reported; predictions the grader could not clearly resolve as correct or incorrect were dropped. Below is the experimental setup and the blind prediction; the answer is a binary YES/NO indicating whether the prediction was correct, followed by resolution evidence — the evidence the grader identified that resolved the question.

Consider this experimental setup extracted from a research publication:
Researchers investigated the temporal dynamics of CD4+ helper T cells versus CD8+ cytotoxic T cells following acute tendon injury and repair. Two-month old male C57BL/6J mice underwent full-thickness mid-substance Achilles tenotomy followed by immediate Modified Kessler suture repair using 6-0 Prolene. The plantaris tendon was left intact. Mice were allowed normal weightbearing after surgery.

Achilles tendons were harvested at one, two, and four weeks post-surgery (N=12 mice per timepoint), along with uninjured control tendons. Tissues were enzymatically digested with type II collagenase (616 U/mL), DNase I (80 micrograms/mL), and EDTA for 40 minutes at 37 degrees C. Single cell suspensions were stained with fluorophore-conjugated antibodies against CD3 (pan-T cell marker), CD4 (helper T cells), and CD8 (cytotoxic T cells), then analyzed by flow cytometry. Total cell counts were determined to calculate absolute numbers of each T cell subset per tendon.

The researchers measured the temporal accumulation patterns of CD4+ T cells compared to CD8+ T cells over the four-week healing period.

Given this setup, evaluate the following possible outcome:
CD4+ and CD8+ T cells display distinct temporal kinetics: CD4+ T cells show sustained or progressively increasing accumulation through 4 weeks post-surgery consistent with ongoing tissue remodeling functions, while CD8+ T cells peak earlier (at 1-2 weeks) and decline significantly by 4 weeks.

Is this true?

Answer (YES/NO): NO